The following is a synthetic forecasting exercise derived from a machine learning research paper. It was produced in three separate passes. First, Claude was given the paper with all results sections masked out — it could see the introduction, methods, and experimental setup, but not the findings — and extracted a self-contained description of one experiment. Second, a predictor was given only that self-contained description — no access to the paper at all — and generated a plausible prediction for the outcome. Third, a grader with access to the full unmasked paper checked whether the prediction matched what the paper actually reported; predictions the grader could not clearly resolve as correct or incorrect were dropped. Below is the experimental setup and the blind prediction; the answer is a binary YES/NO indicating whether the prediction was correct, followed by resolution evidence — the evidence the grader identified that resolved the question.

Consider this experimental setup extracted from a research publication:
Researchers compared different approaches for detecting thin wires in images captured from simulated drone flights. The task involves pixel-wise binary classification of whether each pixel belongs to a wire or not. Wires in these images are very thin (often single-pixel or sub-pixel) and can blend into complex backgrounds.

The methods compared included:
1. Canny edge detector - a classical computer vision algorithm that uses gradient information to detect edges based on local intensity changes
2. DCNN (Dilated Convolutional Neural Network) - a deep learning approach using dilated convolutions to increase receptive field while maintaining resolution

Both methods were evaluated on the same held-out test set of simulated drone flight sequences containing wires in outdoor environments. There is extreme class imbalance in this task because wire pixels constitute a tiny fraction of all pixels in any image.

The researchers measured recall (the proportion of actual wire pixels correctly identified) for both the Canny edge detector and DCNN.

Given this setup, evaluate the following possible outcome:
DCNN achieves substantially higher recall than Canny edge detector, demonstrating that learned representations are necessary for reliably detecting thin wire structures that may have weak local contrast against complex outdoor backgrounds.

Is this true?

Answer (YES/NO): NO